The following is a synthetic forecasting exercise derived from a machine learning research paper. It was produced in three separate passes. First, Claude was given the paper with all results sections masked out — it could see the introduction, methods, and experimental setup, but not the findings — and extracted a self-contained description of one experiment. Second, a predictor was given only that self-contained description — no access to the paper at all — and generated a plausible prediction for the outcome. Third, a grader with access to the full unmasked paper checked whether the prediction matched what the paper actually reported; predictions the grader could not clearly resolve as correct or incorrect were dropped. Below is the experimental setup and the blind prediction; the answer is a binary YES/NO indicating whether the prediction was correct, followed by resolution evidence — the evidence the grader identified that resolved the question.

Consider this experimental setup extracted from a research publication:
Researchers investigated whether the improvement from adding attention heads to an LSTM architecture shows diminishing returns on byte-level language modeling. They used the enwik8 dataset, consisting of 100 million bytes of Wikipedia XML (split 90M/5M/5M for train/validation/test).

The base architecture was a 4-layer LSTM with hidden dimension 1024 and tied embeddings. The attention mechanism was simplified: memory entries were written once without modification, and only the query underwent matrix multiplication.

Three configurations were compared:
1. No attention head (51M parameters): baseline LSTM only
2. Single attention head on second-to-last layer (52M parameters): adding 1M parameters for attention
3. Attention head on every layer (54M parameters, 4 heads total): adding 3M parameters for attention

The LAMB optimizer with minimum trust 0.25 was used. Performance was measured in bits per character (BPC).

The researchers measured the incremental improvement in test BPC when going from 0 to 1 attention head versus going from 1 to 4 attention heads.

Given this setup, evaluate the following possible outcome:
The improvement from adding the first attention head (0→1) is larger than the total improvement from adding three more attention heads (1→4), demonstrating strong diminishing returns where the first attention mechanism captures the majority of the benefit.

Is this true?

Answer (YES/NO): YES